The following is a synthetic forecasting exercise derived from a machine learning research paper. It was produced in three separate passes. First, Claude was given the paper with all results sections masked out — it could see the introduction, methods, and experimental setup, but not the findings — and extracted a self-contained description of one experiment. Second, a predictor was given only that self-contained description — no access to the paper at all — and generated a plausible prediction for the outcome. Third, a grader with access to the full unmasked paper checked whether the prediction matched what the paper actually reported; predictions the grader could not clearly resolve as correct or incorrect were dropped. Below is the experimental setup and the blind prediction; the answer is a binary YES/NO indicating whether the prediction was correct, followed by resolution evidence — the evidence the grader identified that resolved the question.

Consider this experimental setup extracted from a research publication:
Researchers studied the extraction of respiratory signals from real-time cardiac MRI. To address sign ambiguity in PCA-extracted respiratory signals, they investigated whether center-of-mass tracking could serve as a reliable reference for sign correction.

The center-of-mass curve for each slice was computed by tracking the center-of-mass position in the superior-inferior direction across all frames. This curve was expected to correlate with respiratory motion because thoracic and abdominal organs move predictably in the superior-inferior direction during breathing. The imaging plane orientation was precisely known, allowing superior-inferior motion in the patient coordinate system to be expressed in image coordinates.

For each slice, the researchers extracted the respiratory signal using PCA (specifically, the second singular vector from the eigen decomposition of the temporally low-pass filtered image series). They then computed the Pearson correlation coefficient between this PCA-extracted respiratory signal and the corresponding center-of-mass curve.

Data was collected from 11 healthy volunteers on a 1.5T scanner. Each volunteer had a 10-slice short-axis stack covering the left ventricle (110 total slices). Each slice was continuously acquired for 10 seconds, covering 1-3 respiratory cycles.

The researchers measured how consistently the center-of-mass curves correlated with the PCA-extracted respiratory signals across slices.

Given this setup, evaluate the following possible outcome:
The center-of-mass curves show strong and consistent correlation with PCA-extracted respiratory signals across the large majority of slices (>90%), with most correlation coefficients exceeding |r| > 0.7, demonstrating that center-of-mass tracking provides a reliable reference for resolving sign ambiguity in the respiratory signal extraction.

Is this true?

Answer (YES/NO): NO